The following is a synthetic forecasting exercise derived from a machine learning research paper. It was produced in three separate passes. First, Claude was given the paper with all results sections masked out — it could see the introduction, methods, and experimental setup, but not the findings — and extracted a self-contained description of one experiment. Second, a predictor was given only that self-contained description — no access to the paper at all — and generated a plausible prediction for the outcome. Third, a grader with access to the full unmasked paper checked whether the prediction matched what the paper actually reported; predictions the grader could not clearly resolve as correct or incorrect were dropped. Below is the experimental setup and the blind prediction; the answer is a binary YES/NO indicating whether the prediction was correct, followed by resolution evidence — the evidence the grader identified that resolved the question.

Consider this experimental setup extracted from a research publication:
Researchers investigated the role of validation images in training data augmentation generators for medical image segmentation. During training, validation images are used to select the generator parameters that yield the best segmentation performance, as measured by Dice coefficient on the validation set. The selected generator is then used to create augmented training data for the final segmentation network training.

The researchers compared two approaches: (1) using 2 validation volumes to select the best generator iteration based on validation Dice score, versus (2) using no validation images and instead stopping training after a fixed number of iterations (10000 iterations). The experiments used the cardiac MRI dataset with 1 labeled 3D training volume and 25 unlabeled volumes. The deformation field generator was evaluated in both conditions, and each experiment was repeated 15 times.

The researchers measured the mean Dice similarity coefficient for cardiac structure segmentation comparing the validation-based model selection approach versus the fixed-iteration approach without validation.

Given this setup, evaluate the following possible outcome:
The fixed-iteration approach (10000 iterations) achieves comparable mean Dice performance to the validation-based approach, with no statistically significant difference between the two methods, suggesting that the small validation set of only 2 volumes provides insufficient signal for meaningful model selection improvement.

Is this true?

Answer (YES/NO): YES